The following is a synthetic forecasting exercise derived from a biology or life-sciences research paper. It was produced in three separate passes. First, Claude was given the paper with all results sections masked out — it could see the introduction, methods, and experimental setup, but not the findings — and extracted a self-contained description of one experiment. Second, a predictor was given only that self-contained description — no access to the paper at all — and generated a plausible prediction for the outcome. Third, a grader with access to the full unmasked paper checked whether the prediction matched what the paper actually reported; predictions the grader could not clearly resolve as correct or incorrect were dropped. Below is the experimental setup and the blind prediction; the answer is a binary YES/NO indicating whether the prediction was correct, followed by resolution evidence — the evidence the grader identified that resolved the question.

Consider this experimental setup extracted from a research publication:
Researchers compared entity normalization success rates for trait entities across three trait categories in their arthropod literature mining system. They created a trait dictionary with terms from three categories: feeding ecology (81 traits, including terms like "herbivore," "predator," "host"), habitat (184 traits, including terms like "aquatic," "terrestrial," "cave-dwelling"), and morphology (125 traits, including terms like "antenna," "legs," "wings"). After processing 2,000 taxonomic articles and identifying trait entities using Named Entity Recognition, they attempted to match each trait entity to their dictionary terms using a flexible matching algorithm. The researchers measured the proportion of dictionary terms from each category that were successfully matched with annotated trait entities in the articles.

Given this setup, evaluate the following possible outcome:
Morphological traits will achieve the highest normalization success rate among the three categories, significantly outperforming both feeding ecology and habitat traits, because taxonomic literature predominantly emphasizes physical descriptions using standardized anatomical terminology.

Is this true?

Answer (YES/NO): YES